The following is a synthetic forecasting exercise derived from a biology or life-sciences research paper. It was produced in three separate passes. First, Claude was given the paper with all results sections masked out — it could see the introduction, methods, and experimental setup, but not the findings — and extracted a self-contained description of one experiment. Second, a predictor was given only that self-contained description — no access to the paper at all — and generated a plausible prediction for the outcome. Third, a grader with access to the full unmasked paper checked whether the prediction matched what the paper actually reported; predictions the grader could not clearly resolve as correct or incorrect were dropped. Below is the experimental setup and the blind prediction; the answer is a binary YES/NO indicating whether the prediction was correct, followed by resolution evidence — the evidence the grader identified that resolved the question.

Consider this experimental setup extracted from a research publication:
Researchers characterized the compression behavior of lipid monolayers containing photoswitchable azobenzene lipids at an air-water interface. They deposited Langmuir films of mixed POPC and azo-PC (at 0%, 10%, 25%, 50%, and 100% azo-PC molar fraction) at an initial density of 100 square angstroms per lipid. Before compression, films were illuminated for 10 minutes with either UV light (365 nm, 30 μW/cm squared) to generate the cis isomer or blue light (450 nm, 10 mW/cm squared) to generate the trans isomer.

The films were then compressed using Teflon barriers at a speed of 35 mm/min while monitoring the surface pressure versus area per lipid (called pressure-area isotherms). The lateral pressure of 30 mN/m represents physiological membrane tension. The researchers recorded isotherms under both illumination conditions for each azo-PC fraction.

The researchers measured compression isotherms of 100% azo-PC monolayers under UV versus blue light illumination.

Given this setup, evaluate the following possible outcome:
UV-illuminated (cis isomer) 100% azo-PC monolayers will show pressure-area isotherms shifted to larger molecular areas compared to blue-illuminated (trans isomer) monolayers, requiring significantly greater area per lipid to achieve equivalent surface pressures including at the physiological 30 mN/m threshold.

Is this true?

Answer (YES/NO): YES